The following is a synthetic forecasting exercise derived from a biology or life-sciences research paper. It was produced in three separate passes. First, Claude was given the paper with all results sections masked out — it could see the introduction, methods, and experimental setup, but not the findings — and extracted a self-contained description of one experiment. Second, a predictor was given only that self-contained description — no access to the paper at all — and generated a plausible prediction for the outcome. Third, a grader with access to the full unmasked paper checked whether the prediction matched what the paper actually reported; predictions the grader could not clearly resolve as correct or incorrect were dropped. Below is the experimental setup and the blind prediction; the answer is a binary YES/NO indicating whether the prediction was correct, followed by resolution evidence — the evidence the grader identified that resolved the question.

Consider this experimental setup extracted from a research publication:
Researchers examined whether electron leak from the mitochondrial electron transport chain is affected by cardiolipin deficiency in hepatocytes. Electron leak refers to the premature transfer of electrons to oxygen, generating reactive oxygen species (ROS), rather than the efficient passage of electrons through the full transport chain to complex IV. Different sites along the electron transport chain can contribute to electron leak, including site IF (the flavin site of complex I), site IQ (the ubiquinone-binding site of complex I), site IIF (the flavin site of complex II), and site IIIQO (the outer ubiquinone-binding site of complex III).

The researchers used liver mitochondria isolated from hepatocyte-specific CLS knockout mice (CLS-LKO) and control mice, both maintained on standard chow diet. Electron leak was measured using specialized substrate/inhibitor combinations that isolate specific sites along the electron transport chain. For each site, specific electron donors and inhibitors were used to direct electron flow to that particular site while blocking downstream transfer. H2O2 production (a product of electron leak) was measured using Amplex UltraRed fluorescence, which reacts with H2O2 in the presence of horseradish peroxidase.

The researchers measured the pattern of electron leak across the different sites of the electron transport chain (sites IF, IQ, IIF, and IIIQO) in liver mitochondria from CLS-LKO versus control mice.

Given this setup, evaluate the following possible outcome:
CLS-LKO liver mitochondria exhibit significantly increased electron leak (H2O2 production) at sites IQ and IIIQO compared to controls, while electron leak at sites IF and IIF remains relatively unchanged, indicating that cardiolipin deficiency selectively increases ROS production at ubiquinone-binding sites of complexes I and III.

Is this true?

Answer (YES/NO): NO